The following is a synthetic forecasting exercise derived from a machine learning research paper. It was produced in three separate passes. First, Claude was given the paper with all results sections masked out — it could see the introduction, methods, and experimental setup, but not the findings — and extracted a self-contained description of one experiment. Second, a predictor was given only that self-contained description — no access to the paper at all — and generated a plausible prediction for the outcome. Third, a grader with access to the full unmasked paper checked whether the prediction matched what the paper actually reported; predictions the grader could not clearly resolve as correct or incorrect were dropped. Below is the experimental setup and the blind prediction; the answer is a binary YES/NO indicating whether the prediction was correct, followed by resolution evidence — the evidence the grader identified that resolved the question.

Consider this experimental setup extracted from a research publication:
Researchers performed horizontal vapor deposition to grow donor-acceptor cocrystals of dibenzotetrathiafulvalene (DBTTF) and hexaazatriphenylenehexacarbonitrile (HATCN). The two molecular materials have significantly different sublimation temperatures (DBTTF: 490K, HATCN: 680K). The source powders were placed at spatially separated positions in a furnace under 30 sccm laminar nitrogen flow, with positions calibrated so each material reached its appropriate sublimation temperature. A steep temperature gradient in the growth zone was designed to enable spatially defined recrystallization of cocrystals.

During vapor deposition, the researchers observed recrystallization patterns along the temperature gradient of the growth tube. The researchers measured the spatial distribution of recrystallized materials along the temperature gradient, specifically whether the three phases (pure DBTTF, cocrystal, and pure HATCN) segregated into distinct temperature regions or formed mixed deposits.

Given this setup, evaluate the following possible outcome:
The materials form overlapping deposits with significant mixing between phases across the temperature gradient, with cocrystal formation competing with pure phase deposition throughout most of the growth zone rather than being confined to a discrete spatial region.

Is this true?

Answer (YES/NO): NO